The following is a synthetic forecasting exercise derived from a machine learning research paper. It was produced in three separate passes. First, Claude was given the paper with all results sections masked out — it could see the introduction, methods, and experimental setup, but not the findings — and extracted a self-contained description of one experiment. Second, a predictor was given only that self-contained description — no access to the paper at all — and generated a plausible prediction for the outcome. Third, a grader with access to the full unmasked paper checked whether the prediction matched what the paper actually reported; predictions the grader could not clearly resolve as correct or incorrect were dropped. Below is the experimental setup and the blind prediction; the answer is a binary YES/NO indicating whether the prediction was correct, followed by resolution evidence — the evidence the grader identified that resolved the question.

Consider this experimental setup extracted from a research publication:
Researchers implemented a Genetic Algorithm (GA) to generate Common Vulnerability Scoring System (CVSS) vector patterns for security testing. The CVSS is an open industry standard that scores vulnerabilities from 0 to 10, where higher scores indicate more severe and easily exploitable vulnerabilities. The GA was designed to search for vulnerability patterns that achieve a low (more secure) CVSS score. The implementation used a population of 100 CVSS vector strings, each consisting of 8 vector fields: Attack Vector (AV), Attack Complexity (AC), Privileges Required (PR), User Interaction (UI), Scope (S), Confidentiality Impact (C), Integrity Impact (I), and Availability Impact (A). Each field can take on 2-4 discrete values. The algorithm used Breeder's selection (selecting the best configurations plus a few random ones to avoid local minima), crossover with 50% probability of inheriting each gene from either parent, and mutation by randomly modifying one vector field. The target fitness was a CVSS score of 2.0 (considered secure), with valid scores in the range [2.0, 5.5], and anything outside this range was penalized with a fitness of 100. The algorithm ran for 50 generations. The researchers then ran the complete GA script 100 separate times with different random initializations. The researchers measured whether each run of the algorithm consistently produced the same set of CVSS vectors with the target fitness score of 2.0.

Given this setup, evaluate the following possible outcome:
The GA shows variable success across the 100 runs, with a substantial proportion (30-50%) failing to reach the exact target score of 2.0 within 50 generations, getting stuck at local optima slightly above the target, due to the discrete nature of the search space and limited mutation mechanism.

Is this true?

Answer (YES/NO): NO